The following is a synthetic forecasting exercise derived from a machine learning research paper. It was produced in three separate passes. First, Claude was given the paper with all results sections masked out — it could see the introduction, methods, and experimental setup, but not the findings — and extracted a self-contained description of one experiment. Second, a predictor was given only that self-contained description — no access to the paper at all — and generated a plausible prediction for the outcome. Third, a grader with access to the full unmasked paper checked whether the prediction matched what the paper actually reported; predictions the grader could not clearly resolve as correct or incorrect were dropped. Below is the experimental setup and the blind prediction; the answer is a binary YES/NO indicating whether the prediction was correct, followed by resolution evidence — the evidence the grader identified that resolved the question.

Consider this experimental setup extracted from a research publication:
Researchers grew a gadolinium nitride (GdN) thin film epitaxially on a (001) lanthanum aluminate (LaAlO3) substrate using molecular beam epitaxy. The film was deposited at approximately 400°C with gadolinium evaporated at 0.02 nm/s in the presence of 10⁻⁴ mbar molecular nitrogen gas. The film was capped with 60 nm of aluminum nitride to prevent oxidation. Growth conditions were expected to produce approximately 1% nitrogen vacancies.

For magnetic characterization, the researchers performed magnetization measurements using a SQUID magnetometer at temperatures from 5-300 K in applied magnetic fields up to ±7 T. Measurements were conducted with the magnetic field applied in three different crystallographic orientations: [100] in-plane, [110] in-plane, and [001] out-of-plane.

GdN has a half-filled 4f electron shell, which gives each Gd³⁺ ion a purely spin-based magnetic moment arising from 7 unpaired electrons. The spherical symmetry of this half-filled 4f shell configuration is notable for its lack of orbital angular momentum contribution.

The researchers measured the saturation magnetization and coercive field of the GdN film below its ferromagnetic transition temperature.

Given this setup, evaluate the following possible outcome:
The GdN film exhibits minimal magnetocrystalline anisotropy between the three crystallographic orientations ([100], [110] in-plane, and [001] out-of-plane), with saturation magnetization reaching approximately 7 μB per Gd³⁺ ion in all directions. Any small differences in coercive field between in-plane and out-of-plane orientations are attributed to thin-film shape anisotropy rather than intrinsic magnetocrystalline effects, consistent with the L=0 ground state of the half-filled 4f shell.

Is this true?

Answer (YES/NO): YES